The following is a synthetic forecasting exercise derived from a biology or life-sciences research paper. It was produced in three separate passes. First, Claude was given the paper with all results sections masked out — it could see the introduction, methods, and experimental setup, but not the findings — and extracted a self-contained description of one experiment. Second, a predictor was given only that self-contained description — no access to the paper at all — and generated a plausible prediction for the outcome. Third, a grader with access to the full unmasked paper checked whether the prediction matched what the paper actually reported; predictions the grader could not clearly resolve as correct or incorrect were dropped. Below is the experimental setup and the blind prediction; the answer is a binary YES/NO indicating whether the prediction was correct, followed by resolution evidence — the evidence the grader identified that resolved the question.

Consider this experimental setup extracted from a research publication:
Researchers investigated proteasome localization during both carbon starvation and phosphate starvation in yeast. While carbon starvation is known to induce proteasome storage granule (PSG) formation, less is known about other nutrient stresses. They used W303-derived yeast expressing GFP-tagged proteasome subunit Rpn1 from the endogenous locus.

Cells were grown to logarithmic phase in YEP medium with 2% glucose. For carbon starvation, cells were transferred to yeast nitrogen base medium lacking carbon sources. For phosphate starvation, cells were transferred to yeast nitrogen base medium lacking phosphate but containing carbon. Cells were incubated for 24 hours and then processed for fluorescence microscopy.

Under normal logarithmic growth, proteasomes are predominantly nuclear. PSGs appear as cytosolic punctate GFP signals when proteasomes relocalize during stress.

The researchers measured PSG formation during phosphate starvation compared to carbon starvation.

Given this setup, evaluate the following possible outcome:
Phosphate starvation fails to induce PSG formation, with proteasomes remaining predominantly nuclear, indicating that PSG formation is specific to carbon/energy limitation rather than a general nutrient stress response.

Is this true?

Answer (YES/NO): NO